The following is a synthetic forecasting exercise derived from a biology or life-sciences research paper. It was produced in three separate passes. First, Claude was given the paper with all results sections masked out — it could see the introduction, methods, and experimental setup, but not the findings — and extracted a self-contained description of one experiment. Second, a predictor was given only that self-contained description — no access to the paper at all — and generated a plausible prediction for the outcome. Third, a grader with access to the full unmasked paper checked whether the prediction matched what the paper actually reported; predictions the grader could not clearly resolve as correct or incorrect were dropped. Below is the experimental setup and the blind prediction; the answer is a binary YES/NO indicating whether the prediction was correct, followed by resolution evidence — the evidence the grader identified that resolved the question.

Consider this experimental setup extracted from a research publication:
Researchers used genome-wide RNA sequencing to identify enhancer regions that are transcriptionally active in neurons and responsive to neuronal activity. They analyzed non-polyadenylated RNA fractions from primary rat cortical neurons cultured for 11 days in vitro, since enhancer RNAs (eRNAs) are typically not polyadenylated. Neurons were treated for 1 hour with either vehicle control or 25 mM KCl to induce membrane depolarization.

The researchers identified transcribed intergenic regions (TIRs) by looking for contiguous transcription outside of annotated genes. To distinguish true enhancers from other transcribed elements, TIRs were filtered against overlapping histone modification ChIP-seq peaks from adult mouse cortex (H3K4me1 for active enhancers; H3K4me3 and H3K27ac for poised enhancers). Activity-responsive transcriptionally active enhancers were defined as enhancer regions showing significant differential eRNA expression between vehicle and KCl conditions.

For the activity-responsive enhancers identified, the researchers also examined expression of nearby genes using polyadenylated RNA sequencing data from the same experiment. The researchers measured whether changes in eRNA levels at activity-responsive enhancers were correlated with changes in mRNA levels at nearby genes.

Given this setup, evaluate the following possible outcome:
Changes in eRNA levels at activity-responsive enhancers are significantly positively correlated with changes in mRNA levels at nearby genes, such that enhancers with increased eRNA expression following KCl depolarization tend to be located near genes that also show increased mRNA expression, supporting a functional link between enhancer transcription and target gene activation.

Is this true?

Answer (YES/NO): YES